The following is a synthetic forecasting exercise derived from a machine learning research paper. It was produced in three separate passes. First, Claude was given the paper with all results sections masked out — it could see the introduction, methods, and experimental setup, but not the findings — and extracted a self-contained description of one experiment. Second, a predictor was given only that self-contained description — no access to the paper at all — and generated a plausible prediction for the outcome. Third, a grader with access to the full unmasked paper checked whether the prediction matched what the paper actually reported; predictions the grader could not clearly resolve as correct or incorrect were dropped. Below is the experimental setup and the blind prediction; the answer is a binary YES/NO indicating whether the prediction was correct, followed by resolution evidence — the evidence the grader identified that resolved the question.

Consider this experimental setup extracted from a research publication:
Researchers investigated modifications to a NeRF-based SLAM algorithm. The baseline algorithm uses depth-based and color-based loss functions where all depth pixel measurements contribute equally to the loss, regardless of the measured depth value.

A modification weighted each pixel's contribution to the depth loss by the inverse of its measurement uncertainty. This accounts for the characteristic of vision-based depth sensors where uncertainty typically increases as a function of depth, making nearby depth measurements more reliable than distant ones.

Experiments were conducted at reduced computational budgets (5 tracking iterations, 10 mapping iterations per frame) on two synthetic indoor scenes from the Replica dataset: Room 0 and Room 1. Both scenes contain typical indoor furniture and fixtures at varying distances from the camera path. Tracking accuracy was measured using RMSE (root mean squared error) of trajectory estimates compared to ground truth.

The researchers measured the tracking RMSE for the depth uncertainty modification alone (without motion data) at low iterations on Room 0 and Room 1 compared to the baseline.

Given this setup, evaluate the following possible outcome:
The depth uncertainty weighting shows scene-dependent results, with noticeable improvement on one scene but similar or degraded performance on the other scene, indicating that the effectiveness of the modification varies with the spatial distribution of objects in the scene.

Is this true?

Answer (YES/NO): YES